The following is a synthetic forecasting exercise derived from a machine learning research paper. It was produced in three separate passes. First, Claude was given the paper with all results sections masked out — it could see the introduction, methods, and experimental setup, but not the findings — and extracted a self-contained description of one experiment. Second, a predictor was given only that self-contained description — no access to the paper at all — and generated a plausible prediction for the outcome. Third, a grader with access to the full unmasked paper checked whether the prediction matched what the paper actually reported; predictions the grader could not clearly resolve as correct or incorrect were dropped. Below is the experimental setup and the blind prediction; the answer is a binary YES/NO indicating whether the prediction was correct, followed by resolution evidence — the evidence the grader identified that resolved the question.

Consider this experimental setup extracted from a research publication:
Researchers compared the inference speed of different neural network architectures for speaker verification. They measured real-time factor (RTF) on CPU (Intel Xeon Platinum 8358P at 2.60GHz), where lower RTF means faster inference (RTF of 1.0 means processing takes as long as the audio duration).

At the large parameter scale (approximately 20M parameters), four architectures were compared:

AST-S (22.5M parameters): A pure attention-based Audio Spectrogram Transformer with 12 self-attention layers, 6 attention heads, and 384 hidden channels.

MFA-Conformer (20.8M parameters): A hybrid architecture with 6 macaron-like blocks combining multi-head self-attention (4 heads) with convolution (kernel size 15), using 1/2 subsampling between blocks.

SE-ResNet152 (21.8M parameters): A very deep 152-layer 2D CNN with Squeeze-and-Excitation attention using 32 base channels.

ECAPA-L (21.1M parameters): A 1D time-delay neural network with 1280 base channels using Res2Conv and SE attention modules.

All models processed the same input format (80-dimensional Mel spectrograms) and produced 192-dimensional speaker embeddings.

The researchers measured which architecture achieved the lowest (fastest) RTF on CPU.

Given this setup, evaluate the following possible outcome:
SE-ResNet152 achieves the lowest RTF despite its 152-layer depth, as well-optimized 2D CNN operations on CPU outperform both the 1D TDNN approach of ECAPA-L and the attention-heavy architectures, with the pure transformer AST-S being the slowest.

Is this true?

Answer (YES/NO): NO